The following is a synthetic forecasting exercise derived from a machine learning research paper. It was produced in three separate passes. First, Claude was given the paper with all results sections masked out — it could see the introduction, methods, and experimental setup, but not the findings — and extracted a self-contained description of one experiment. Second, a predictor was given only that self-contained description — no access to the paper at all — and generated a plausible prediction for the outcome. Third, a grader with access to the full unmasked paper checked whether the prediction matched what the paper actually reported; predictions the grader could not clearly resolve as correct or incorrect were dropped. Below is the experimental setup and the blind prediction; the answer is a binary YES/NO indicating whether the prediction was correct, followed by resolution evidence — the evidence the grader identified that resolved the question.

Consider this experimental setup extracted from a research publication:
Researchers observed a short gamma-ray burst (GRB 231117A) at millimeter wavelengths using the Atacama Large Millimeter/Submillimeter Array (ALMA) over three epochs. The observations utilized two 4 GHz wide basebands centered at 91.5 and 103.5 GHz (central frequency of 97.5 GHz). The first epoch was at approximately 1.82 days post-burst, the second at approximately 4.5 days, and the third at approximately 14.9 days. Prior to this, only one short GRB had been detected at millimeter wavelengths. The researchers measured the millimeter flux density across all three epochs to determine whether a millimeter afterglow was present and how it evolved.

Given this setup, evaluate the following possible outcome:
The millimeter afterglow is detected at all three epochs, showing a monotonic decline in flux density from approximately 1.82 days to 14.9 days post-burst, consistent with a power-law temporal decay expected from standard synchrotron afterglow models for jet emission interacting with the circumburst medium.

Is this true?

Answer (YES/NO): NO